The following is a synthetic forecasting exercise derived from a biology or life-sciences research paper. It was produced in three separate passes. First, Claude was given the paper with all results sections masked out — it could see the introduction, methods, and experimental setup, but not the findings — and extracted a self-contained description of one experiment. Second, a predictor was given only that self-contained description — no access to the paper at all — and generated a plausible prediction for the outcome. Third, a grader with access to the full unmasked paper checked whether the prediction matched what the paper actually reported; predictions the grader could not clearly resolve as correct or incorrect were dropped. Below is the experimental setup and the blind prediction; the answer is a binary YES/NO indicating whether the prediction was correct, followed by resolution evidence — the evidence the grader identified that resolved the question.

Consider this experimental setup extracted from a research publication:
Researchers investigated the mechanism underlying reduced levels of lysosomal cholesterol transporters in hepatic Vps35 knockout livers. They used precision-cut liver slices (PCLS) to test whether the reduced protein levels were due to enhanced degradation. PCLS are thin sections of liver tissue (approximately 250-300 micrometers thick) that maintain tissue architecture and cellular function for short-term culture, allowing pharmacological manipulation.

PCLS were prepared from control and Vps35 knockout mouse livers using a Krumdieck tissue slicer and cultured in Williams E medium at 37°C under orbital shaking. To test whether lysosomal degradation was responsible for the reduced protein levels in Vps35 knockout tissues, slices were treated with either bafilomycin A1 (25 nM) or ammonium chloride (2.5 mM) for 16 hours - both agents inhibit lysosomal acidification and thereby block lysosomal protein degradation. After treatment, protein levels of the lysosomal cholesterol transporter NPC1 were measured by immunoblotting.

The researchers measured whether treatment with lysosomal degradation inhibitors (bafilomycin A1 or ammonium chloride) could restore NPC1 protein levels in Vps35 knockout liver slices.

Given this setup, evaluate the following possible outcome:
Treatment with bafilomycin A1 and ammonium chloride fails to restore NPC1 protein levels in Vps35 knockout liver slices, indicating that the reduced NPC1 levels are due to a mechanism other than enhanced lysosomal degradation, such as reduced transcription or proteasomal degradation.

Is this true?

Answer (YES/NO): YES